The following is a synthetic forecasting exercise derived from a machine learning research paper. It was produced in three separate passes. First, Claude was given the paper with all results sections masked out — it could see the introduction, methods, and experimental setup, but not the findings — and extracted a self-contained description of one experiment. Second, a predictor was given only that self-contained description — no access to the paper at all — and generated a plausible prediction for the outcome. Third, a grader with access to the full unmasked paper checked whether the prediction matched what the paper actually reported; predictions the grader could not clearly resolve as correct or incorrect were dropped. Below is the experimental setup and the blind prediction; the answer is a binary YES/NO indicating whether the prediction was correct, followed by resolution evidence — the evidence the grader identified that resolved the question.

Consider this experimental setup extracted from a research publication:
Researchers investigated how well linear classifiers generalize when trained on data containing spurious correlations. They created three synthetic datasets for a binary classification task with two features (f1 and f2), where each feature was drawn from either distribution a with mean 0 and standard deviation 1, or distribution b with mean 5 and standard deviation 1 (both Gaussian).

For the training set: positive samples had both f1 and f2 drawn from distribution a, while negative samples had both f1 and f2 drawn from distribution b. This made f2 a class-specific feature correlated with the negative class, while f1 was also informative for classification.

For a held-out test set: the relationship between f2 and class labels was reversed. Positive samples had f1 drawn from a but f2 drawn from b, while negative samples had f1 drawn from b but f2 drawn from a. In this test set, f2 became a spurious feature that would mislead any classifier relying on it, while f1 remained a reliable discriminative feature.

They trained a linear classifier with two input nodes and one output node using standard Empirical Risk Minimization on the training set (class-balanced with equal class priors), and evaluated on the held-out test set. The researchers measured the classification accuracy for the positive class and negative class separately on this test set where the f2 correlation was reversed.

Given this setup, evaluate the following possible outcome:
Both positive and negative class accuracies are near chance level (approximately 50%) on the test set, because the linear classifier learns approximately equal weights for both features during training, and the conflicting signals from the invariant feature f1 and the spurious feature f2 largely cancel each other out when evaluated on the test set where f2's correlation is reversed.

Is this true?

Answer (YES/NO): NO